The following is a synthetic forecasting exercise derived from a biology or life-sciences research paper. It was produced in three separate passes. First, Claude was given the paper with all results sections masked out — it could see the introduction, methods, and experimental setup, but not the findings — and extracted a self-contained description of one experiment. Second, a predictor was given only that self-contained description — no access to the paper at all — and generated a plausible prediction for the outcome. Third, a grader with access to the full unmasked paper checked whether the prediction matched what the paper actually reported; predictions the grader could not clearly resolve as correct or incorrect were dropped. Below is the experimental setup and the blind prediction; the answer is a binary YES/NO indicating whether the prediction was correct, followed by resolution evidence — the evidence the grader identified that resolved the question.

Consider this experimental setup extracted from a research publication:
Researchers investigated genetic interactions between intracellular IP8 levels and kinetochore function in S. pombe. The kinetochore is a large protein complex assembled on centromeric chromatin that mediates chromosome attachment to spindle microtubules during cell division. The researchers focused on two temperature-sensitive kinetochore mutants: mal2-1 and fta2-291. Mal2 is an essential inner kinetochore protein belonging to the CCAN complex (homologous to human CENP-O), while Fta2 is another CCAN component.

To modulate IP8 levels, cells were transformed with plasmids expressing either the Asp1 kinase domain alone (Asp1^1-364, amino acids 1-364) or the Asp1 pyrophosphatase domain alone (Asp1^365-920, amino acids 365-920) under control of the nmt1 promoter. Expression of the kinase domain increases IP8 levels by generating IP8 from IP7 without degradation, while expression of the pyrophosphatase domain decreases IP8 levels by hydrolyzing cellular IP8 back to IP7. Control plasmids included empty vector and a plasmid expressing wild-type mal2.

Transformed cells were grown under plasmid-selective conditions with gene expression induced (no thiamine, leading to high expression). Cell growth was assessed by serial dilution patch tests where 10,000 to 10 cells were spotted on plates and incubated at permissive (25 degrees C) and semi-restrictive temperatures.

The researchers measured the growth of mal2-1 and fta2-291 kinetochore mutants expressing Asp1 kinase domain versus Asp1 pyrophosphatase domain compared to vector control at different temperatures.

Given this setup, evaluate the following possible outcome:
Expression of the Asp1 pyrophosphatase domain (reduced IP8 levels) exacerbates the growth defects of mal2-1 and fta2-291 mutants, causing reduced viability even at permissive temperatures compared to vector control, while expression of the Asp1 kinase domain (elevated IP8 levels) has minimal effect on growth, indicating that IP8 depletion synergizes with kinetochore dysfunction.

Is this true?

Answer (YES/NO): NO